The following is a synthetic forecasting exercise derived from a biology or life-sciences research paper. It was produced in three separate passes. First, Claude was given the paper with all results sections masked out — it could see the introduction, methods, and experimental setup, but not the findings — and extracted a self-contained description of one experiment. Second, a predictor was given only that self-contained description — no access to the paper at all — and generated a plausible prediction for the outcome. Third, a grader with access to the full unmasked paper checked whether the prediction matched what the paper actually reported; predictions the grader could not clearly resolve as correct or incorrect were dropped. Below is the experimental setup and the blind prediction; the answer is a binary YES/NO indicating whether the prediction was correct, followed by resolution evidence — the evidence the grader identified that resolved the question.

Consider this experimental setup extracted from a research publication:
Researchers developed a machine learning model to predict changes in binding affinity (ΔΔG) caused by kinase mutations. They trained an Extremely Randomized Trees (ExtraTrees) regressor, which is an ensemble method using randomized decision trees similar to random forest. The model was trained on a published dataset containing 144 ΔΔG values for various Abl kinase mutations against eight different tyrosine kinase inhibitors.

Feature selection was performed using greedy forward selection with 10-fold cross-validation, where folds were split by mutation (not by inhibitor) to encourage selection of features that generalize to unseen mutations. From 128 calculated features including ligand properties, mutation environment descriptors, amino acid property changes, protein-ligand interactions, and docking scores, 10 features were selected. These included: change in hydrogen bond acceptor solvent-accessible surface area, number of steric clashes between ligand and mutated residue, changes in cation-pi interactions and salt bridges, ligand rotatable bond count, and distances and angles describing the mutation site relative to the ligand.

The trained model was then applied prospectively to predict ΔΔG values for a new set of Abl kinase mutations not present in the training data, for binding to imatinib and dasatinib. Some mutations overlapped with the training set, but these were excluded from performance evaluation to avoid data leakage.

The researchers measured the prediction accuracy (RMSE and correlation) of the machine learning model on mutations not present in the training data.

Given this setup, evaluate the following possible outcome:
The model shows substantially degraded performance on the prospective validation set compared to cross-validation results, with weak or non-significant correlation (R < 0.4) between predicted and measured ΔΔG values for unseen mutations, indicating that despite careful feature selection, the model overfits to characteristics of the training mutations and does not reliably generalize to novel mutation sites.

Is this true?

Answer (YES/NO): NO